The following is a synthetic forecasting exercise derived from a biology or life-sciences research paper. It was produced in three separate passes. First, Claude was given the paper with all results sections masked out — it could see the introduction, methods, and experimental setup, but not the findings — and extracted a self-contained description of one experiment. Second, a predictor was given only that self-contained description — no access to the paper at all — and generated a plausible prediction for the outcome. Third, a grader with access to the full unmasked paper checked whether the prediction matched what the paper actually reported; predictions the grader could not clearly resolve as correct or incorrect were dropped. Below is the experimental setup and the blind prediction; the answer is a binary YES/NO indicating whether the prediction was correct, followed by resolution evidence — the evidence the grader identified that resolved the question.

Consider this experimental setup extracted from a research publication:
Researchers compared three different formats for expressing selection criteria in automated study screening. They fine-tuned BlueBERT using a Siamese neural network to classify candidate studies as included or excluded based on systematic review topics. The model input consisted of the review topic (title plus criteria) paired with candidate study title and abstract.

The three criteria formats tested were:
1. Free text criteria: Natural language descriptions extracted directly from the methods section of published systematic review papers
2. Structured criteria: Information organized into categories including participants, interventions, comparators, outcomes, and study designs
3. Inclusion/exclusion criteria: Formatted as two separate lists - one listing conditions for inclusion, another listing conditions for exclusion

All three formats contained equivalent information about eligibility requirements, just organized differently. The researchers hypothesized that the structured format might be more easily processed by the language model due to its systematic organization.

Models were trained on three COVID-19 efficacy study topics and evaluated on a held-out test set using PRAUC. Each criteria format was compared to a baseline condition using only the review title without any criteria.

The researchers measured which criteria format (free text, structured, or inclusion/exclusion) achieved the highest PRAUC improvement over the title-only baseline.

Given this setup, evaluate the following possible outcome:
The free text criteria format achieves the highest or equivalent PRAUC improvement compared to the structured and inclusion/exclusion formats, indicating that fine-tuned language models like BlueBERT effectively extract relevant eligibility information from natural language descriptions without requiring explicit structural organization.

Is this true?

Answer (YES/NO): YES